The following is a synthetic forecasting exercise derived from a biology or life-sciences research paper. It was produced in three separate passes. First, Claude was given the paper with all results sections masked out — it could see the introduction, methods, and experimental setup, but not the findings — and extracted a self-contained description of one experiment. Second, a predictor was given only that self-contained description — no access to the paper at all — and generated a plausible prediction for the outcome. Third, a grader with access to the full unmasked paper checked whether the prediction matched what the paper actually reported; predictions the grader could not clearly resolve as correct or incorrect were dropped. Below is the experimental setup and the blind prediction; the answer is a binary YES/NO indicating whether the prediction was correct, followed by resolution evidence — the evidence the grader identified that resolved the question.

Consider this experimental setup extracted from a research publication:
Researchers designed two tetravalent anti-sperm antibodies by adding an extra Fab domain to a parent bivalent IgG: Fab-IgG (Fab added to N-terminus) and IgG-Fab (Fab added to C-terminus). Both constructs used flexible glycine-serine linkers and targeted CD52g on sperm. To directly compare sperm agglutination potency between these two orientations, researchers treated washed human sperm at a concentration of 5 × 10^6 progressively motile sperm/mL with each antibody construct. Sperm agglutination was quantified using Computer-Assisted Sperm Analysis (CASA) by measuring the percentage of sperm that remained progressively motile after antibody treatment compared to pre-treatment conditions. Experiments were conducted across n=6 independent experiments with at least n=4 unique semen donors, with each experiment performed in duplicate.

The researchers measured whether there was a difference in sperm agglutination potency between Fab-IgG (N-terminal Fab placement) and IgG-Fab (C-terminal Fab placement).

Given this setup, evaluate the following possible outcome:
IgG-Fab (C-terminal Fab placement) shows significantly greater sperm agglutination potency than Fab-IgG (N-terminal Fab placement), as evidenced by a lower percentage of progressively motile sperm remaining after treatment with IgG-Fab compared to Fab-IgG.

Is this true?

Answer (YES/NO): NO